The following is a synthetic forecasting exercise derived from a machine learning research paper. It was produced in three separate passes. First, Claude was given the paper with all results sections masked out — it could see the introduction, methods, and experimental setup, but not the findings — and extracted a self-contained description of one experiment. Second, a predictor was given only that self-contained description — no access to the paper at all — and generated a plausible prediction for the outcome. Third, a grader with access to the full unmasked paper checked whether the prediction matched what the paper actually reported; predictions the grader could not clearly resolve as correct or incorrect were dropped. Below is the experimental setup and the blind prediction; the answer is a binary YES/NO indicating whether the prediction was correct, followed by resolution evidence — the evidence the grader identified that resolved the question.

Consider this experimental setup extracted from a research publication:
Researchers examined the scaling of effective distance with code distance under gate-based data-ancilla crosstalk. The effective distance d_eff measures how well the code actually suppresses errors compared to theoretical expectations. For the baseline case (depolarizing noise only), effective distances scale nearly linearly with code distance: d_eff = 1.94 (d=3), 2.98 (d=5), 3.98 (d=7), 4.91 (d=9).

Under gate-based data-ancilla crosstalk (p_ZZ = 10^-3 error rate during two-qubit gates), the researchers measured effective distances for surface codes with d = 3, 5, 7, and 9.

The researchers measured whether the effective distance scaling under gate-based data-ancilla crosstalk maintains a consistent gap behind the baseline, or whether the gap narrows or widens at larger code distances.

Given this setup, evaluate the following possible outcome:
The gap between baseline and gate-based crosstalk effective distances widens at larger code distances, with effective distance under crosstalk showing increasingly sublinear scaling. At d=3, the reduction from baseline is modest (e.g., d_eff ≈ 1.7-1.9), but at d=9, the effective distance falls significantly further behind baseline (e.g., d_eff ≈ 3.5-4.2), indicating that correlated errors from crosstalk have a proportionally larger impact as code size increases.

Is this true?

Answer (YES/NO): NO